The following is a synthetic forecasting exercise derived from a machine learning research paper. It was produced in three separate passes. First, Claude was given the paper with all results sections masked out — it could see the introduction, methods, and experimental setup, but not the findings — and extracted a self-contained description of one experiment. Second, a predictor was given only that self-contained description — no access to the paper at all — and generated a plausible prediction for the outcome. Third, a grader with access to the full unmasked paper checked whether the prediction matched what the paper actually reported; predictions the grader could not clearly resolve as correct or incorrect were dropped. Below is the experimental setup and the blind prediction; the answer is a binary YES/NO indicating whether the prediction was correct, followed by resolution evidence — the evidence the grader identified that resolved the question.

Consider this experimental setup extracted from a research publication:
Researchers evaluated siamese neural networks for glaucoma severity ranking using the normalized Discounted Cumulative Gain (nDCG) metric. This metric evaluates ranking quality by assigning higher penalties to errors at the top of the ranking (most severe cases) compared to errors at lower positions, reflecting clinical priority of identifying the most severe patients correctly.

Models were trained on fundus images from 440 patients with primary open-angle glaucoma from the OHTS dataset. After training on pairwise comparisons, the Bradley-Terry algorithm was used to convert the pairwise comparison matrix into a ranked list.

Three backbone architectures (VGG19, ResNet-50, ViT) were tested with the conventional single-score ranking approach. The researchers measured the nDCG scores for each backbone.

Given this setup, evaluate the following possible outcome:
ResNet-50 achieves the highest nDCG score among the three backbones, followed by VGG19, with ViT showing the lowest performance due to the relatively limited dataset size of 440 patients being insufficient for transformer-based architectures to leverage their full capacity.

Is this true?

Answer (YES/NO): NO